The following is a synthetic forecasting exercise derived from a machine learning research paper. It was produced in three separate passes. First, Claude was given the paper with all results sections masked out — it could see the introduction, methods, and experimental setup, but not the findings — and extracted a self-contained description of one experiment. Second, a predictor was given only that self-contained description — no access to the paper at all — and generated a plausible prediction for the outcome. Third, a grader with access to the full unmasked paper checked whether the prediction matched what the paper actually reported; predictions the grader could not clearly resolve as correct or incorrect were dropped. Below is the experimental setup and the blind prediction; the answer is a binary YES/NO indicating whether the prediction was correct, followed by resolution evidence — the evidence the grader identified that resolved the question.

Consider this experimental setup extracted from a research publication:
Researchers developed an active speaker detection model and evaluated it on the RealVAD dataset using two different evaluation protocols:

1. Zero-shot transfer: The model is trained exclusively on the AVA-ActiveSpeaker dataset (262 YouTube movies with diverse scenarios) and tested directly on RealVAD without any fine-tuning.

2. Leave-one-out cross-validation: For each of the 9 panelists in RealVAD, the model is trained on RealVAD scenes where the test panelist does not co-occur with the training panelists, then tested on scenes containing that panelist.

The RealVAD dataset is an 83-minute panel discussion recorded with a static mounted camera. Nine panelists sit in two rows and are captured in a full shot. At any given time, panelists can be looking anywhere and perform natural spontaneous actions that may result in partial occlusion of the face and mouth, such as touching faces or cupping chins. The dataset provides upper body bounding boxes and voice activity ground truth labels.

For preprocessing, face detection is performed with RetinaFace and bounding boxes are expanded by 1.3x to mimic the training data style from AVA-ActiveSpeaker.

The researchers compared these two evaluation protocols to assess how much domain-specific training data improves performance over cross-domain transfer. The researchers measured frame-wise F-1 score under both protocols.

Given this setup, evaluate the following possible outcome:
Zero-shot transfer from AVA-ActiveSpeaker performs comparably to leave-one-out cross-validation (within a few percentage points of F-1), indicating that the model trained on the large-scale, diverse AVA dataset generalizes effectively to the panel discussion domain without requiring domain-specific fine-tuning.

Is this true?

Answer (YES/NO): NO